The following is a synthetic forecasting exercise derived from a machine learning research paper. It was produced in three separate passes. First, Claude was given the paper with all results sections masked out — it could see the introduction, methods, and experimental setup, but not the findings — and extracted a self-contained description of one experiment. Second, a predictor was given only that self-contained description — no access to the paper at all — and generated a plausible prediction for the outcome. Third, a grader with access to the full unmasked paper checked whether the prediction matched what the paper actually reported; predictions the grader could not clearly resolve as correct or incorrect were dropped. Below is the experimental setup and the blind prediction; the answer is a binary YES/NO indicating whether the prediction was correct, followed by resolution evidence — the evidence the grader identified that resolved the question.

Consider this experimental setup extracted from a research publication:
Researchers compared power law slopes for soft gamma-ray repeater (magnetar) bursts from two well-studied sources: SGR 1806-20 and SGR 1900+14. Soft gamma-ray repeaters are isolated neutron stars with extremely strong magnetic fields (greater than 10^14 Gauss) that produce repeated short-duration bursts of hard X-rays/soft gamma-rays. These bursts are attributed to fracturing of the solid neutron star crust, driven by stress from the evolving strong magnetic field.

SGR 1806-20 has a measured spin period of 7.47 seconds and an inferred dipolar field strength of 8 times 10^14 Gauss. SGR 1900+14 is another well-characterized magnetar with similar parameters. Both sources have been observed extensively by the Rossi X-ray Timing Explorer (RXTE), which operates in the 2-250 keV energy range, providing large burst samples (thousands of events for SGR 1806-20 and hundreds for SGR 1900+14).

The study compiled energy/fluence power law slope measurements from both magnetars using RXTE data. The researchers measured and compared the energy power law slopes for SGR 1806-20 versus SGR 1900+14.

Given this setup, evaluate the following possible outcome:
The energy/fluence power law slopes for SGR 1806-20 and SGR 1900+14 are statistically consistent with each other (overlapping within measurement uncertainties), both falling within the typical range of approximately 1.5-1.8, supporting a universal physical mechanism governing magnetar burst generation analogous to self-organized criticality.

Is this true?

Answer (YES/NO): NO